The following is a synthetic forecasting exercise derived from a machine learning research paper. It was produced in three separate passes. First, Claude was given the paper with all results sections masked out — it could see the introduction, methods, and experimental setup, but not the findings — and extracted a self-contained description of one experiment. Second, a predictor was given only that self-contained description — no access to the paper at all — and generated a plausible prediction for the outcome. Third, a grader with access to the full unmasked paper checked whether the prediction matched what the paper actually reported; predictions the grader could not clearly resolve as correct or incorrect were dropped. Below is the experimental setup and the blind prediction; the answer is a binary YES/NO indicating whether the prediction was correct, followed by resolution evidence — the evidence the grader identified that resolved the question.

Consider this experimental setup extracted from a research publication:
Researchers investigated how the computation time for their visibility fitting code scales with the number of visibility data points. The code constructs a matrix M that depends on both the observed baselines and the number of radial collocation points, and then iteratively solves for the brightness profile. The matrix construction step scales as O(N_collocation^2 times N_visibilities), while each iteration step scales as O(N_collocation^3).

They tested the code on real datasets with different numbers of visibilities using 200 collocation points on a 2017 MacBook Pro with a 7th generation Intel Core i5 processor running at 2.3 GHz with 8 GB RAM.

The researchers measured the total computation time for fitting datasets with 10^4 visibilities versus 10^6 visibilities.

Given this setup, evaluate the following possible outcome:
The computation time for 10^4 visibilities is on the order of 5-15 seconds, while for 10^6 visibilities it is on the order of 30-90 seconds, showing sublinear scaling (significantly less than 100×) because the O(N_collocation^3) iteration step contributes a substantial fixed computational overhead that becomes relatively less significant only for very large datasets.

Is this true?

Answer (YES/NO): YES